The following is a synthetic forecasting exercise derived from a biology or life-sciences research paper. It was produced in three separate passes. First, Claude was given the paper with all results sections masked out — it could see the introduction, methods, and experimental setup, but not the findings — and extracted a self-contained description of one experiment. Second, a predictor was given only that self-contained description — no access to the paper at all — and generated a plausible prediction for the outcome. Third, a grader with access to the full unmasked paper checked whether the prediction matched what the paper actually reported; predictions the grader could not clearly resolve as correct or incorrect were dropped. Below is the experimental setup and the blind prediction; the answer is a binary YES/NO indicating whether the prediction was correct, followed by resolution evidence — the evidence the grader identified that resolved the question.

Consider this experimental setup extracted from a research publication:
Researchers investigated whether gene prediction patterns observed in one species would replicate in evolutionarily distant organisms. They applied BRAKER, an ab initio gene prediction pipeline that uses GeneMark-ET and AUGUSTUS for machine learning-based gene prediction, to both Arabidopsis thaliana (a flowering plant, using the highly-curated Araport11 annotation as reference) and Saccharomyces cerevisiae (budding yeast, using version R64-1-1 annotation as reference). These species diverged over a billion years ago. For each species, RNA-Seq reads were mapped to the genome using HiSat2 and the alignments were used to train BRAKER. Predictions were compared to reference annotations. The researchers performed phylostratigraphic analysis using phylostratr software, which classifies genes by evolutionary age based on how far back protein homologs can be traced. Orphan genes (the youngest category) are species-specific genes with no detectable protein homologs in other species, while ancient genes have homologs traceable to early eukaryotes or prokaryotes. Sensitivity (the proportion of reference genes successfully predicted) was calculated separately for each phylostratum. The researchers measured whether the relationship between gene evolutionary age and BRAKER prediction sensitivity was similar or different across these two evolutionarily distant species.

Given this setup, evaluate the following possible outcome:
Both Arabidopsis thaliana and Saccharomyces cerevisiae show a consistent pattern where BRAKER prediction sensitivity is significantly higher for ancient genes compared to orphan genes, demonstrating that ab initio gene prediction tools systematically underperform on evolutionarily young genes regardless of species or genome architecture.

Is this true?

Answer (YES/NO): YES